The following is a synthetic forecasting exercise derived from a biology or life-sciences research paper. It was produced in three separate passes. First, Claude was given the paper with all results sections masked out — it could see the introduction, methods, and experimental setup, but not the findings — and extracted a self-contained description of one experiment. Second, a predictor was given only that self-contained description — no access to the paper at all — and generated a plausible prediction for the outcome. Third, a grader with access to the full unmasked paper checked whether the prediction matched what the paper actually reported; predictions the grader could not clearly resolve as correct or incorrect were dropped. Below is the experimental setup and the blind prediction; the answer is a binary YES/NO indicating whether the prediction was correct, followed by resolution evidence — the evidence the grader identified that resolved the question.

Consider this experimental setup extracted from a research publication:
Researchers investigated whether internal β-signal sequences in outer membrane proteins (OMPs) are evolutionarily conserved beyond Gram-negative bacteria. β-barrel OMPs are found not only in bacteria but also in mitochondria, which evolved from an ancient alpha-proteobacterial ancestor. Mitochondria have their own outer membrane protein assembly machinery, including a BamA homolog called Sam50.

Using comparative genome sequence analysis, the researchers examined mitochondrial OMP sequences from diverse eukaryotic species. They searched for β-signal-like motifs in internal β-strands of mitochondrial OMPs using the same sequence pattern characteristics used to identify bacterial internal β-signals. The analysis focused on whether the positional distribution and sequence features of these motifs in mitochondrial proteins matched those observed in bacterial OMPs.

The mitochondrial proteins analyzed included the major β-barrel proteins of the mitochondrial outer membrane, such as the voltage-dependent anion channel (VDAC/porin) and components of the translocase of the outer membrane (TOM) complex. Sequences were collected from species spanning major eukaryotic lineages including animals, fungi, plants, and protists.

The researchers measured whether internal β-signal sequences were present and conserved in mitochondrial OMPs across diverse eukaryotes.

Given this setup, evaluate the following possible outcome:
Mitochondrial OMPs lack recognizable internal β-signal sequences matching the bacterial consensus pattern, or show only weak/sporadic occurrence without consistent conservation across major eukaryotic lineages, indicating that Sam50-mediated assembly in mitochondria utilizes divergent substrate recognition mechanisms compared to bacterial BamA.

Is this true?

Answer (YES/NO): NO